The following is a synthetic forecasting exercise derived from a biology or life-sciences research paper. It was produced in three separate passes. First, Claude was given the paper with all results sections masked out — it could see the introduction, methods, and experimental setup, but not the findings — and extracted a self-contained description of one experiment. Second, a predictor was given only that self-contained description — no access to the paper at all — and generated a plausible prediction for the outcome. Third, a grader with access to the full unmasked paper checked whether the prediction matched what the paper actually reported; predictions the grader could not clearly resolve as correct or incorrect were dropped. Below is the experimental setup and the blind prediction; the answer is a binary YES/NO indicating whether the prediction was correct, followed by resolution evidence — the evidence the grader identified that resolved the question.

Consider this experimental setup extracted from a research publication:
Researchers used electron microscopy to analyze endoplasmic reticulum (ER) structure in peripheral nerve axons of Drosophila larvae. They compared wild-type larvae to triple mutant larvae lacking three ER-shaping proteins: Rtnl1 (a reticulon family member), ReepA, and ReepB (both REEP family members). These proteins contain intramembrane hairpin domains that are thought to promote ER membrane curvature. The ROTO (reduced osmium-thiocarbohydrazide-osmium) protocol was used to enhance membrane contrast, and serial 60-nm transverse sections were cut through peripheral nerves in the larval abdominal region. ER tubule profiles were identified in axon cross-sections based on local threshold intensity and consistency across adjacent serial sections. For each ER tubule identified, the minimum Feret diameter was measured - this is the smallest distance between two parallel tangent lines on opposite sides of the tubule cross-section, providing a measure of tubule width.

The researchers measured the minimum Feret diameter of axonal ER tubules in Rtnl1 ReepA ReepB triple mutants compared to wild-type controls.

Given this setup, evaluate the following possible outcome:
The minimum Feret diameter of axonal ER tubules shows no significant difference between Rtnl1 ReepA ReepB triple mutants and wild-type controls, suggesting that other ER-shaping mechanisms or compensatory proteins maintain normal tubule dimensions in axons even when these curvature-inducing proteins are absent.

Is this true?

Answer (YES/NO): NO